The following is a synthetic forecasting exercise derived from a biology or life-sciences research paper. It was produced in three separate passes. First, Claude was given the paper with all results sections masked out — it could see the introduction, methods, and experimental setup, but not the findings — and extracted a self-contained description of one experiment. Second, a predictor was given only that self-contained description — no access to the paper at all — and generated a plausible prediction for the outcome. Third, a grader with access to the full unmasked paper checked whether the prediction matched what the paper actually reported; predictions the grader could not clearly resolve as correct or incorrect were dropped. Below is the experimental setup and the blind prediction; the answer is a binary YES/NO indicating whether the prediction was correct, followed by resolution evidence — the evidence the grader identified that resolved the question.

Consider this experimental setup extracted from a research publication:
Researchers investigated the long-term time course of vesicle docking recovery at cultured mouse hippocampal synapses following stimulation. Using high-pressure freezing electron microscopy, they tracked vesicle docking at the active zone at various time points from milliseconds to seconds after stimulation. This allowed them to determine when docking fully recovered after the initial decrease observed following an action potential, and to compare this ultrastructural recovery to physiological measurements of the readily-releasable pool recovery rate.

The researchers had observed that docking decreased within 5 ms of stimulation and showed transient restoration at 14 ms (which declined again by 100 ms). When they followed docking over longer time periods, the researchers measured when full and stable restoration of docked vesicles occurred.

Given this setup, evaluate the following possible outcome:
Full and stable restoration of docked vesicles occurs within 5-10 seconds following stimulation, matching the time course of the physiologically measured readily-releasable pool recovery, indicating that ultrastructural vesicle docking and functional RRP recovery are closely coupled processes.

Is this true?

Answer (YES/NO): YES